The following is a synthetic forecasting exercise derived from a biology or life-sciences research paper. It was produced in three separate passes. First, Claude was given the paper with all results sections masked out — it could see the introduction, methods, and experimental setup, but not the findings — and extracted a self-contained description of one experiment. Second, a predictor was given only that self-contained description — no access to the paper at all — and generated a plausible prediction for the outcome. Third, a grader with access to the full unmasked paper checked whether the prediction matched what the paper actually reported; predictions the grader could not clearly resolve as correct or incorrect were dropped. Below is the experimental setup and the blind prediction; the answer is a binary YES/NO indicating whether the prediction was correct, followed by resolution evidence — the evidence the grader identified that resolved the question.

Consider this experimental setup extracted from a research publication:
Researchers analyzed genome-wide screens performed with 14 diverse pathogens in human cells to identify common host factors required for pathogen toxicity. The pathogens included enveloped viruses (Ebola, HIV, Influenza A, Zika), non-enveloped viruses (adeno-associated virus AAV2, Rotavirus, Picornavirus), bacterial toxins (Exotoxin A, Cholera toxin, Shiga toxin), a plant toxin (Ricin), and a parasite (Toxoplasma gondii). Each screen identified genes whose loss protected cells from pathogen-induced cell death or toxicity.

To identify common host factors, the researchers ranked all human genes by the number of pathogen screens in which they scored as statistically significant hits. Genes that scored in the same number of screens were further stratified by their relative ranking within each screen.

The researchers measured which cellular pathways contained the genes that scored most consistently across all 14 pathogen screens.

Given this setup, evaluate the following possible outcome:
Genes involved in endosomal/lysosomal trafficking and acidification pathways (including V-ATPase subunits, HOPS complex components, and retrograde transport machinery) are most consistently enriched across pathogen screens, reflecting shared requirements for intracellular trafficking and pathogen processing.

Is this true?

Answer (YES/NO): NO